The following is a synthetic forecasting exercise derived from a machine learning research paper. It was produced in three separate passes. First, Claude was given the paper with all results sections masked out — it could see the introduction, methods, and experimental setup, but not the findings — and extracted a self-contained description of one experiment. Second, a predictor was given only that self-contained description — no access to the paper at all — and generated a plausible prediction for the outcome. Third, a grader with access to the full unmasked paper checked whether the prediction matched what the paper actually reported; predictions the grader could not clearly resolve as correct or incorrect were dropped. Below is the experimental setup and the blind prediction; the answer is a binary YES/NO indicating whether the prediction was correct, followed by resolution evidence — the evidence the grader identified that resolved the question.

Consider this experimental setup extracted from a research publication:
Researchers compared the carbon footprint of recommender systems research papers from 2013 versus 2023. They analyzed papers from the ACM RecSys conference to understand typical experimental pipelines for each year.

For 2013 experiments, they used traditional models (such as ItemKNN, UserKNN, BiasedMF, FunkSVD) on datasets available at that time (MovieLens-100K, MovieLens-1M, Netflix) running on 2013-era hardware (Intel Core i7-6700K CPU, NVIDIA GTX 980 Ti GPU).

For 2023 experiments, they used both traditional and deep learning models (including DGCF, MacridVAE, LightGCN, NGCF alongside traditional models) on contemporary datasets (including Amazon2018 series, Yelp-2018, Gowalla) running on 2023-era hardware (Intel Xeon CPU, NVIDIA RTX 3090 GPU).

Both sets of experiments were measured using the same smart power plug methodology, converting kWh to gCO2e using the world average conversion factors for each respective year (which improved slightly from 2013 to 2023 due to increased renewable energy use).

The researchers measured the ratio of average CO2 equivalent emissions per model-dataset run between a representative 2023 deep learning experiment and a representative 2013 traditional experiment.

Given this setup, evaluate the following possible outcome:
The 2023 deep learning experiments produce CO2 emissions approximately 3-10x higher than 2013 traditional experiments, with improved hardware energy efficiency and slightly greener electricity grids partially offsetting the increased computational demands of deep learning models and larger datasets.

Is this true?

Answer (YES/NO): NO